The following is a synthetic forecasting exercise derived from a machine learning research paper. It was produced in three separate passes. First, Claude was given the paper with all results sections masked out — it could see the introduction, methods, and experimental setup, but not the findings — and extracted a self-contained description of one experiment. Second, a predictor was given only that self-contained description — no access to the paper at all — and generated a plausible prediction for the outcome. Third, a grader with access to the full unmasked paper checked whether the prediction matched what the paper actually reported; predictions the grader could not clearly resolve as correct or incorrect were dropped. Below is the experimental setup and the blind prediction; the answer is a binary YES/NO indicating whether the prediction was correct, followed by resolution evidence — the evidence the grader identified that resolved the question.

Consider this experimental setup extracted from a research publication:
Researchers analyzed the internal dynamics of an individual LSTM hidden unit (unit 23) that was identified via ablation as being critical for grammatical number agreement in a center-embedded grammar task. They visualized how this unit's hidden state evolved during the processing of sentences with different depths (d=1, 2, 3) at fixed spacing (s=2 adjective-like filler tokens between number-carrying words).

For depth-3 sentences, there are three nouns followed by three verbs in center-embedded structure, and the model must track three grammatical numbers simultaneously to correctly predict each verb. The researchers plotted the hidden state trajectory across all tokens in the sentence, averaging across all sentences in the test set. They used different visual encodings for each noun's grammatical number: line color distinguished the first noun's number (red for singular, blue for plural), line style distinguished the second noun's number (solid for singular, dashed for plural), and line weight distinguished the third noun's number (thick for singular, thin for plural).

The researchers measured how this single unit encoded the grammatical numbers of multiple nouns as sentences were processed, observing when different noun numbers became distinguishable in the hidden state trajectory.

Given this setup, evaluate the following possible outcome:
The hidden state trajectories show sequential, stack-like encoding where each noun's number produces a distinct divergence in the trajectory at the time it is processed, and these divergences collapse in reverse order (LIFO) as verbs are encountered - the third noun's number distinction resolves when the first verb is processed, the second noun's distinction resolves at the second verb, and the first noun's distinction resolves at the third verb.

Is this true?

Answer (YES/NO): NO